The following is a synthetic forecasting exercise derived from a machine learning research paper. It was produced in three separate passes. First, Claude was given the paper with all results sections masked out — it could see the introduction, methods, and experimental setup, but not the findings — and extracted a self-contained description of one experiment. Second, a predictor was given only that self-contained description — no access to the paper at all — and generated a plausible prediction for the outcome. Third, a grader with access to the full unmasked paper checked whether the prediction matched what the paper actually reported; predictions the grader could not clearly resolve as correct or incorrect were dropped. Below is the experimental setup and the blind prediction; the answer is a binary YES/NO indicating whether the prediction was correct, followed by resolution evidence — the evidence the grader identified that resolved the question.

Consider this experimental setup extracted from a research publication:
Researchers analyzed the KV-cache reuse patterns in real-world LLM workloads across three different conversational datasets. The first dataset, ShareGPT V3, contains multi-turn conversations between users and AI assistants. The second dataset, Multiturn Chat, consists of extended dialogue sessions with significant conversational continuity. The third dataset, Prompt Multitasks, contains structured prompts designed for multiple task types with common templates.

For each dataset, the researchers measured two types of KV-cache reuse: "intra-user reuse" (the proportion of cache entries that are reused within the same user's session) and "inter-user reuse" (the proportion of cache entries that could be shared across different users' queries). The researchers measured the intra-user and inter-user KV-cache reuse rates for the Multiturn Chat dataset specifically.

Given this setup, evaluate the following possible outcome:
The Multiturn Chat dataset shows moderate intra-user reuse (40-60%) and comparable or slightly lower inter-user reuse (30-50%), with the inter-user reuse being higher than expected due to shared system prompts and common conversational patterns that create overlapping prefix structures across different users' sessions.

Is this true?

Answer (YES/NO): NO